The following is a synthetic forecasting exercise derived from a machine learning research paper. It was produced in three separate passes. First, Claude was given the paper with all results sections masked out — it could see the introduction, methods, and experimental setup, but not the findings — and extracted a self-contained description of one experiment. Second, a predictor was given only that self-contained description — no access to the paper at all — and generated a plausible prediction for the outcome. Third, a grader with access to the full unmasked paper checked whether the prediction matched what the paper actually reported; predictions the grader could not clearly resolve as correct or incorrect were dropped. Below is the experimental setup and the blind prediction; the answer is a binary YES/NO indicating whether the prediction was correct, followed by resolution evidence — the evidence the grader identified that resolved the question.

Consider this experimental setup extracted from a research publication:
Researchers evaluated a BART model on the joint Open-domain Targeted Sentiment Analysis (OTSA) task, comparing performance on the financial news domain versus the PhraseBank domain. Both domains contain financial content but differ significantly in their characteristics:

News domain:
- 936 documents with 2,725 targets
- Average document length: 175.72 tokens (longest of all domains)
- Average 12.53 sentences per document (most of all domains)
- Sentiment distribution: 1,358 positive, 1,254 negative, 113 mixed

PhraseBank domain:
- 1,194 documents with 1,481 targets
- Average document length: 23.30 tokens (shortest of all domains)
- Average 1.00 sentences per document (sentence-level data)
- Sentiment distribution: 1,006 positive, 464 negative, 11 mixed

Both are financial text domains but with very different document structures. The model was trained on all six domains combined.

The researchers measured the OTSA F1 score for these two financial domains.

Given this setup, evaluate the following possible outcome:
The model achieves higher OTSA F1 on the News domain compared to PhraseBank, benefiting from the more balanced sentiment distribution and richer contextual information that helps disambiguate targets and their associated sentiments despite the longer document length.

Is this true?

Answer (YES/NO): NO